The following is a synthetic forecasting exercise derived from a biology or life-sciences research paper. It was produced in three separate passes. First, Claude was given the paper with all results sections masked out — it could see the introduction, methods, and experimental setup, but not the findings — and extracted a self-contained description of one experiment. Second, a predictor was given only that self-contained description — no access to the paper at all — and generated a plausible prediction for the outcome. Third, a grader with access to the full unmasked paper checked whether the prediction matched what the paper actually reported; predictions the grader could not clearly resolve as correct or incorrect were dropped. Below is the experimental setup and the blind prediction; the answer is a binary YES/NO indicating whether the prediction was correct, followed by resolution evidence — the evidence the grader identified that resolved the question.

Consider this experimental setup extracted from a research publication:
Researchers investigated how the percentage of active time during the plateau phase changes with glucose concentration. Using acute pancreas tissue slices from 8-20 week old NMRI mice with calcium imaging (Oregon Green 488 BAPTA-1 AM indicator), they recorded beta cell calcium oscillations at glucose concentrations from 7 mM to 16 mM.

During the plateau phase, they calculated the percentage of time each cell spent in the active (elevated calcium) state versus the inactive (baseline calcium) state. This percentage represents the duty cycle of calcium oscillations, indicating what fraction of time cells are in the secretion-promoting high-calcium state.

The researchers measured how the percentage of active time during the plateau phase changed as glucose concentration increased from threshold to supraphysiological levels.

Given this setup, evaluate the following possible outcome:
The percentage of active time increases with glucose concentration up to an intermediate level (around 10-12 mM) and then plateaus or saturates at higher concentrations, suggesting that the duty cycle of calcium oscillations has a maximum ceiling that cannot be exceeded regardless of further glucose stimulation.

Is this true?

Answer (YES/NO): NO